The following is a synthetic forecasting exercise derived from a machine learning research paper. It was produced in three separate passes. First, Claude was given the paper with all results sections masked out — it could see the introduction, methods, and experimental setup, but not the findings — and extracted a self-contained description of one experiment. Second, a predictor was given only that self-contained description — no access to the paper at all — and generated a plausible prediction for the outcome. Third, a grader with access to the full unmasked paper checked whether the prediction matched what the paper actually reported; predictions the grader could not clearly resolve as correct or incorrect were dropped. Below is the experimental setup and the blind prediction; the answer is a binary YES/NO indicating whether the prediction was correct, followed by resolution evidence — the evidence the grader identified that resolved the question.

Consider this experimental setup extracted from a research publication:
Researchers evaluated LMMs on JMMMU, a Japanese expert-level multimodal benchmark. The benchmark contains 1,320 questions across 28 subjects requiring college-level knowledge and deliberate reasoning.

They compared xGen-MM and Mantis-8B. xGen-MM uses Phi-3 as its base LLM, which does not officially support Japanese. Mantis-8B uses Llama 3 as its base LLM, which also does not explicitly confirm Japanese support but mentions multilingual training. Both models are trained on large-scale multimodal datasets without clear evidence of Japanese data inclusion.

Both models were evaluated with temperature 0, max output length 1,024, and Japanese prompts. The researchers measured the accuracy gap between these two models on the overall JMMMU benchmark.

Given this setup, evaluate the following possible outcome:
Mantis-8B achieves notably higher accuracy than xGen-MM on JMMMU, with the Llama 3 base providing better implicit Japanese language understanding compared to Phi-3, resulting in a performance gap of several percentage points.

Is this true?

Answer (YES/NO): YES